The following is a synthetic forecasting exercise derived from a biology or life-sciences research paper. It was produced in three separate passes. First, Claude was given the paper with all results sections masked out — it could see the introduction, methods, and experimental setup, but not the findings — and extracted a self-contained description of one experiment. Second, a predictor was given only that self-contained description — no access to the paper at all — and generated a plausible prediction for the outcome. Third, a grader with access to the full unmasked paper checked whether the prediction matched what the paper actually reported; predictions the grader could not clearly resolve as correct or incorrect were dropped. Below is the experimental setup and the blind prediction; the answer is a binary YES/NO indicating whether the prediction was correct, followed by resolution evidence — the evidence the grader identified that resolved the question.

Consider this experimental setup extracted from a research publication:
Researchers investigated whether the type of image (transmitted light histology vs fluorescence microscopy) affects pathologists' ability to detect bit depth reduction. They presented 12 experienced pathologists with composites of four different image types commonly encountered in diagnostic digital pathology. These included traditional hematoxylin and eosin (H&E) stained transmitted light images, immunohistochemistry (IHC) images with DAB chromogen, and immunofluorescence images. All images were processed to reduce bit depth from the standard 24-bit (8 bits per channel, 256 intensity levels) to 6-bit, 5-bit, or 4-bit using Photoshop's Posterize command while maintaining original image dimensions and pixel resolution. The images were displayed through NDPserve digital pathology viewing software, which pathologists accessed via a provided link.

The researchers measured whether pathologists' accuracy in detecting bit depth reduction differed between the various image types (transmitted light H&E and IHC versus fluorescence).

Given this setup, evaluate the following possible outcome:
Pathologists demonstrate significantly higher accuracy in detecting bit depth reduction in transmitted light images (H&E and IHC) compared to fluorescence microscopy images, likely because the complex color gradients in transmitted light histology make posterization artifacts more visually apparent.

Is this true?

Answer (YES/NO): NO